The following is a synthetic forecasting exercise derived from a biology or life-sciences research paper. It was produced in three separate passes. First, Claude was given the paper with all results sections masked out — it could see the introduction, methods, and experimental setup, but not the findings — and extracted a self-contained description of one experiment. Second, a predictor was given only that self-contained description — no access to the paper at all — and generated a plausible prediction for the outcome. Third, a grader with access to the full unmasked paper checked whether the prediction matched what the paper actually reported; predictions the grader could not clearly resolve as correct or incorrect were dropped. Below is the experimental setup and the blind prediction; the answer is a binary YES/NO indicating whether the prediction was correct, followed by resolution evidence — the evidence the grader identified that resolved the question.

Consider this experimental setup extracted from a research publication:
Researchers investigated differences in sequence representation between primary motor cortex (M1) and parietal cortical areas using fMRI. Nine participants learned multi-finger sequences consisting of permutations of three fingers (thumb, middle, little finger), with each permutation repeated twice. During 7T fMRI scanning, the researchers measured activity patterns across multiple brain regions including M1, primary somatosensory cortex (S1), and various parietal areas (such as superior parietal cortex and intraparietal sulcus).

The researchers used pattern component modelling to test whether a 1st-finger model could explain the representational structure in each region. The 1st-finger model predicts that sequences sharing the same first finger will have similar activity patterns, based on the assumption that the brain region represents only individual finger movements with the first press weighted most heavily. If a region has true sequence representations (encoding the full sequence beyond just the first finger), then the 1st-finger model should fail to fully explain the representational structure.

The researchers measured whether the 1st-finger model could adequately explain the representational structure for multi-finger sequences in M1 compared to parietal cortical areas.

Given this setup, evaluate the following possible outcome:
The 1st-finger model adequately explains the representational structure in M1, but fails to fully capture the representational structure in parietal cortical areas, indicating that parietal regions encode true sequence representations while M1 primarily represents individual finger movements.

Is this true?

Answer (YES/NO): YES